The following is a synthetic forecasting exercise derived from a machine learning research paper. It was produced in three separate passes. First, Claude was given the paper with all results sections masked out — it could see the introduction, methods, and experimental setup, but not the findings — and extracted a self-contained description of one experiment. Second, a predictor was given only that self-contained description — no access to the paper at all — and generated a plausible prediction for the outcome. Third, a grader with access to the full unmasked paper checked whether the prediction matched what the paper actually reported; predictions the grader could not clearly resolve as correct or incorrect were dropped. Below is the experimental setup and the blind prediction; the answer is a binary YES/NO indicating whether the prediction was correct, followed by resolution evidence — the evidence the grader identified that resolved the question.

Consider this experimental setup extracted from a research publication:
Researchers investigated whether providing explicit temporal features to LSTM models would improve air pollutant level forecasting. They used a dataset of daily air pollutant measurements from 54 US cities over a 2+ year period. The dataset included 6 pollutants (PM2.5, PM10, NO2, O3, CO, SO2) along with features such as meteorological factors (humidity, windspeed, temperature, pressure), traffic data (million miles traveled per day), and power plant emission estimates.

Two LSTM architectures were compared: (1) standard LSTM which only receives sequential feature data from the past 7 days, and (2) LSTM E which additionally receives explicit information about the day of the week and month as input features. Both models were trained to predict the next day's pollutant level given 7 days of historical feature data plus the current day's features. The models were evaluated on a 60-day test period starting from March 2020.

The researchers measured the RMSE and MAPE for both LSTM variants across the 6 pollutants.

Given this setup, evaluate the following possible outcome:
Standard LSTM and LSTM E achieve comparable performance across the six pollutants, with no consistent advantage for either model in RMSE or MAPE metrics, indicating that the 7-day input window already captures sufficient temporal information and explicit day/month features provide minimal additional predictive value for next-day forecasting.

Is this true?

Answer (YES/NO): NO